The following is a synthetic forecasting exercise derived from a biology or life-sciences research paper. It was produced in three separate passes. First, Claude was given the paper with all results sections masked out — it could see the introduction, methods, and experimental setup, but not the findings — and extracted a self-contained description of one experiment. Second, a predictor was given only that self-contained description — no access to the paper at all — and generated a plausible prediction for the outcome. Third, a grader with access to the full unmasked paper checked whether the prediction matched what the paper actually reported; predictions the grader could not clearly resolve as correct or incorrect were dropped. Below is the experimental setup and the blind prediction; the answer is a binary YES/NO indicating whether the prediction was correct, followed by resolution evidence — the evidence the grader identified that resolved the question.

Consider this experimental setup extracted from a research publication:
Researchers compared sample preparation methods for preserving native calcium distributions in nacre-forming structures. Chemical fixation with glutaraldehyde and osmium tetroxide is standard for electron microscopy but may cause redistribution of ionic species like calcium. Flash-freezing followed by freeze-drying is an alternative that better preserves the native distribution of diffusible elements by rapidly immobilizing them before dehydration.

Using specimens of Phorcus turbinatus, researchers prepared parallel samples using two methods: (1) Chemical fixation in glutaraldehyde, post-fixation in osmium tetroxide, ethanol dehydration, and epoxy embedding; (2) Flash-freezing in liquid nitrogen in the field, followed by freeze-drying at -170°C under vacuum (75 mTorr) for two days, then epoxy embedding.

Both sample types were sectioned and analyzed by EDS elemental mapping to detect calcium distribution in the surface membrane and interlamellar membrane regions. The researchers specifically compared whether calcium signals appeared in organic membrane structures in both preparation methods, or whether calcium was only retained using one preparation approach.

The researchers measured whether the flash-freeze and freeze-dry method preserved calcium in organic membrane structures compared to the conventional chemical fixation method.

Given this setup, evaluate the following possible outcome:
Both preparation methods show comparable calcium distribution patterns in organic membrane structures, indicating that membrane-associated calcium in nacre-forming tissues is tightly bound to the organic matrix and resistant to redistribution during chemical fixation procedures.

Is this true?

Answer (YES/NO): NO